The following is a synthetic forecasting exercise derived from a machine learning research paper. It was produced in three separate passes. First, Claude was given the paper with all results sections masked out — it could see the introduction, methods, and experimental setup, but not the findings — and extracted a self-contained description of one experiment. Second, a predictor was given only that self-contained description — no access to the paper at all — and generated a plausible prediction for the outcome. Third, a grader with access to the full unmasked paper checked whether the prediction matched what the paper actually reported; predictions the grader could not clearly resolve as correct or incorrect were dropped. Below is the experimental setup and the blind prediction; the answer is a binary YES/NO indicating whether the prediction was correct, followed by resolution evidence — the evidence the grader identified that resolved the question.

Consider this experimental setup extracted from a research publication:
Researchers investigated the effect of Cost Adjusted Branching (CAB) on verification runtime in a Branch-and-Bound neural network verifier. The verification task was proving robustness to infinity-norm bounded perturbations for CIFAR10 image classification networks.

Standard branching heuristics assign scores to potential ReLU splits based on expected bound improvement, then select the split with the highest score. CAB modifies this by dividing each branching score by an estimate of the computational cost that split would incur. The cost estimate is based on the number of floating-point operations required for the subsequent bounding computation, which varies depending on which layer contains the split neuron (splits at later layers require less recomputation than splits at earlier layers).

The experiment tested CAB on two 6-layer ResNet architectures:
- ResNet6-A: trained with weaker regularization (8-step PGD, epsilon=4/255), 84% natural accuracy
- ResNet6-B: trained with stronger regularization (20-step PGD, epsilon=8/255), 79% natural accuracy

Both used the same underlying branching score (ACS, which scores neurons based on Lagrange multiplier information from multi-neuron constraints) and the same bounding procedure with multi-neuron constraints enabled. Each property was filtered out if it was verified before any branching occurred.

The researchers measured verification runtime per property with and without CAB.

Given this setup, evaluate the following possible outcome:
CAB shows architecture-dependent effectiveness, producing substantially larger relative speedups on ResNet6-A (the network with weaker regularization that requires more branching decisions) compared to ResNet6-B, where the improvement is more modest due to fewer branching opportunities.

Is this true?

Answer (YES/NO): NO